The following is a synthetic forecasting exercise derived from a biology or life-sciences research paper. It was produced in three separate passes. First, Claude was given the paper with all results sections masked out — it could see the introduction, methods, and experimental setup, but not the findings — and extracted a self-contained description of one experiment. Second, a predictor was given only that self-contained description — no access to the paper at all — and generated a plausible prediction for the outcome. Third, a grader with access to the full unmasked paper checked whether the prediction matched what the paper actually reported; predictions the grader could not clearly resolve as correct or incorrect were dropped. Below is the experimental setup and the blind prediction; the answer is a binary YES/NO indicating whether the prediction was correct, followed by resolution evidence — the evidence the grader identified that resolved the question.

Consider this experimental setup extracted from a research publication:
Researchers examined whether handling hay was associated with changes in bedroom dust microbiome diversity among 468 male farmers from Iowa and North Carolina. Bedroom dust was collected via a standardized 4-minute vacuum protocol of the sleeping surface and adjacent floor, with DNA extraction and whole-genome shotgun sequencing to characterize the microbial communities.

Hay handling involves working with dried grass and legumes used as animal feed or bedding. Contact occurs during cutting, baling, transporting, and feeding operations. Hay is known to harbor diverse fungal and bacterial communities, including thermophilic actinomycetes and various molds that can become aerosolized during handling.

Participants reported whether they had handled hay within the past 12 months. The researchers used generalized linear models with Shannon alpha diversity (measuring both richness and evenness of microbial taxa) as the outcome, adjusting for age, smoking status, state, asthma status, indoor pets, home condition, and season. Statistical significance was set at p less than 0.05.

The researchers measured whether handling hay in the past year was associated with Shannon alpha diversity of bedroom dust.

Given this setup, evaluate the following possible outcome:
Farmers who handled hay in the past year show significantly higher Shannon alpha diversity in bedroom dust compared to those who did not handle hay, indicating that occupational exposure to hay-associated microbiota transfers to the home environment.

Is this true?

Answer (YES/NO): YES